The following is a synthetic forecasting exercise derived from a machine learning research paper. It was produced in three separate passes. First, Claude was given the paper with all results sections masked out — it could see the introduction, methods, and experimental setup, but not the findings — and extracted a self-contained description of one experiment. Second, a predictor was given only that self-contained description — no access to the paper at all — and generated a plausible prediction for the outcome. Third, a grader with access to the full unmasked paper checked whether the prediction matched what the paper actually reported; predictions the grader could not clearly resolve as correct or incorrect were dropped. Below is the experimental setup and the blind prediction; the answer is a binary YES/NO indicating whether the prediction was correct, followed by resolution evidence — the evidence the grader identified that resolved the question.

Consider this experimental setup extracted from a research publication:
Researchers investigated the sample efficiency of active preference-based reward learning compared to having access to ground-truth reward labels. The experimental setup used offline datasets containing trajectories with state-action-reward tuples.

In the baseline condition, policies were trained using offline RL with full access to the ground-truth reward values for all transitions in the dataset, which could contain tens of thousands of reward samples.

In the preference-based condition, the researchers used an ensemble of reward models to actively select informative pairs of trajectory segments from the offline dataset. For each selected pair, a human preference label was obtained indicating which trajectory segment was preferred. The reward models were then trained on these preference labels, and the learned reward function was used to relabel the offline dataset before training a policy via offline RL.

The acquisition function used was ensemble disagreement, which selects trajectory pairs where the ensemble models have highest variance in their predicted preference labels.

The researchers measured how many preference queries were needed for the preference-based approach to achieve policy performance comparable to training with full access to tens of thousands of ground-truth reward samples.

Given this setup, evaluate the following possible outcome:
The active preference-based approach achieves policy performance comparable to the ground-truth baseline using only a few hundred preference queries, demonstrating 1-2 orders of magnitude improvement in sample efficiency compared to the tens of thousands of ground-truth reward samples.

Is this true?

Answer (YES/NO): NO